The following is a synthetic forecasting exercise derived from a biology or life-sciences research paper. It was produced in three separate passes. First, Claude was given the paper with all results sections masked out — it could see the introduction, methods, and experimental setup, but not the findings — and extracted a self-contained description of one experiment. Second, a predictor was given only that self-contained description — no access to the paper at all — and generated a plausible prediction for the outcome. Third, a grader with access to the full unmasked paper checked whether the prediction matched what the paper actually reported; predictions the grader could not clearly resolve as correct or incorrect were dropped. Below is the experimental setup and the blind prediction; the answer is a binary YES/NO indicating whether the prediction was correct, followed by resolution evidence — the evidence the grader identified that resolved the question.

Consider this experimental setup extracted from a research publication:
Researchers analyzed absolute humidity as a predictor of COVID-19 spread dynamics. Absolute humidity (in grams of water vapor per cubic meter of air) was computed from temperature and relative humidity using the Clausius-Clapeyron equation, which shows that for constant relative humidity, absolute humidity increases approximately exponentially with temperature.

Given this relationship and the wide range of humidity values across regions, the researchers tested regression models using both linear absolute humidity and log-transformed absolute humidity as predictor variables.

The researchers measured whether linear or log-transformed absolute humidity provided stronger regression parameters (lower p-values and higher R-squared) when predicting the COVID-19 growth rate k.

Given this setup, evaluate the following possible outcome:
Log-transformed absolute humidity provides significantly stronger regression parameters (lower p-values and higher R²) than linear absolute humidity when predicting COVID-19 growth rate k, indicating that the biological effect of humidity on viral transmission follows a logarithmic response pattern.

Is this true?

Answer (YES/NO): NO